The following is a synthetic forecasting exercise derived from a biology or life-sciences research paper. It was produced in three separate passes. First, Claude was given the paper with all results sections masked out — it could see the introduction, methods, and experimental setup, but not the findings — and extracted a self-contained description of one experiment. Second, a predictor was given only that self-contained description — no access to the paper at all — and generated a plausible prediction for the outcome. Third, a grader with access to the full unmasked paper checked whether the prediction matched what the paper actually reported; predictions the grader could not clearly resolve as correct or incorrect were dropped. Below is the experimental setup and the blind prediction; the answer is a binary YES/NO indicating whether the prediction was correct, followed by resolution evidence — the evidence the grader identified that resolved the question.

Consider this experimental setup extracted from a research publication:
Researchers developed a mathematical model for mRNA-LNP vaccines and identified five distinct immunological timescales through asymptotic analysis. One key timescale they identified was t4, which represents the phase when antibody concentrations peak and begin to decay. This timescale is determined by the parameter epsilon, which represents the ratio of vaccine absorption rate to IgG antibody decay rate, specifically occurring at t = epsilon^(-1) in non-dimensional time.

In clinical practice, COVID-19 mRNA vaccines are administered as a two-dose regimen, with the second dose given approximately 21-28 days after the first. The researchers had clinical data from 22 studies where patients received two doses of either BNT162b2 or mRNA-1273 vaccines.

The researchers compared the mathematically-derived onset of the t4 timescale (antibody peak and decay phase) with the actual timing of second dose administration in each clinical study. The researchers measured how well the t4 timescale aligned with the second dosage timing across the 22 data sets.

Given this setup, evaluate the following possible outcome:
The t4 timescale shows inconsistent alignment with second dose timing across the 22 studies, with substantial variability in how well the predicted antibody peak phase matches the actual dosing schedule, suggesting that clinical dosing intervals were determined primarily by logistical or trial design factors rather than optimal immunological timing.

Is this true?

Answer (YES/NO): NO